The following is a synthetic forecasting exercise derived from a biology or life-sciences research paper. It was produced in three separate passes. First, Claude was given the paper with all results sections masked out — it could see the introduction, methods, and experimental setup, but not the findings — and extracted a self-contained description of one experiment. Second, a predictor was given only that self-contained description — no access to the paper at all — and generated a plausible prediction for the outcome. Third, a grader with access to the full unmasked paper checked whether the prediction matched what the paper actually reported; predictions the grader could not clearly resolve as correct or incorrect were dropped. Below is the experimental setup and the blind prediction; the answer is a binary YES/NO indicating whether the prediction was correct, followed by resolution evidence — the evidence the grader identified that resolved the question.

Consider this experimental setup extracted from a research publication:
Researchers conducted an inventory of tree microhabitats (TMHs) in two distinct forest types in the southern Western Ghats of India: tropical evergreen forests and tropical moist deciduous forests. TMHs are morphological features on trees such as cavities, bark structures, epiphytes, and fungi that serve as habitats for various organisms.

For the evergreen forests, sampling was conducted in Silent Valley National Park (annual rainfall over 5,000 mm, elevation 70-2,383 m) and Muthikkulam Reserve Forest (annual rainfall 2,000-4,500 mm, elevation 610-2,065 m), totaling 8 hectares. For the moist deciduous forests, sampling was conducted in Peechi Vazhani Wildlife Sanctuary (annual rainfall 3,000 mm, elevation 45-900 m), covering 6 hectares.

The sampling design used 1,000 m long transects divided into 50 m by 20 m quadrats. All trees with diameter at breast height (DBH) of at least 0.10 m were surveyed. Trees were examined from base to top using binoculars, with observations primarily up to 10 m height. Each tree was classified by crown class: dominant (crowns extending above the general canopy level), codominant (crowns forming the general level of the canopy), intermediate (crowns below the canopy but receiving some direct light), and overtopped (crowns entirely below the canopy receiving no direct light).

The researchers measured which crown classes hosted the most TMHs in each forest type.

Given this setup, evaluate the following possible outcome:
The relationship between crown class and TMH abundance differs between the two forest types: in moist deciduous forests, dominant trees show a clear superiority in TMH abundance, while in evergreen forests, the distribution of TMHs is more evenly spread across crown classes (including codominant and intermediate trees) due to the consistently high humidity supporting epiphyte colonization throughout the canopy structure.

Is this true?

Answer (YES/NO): NO